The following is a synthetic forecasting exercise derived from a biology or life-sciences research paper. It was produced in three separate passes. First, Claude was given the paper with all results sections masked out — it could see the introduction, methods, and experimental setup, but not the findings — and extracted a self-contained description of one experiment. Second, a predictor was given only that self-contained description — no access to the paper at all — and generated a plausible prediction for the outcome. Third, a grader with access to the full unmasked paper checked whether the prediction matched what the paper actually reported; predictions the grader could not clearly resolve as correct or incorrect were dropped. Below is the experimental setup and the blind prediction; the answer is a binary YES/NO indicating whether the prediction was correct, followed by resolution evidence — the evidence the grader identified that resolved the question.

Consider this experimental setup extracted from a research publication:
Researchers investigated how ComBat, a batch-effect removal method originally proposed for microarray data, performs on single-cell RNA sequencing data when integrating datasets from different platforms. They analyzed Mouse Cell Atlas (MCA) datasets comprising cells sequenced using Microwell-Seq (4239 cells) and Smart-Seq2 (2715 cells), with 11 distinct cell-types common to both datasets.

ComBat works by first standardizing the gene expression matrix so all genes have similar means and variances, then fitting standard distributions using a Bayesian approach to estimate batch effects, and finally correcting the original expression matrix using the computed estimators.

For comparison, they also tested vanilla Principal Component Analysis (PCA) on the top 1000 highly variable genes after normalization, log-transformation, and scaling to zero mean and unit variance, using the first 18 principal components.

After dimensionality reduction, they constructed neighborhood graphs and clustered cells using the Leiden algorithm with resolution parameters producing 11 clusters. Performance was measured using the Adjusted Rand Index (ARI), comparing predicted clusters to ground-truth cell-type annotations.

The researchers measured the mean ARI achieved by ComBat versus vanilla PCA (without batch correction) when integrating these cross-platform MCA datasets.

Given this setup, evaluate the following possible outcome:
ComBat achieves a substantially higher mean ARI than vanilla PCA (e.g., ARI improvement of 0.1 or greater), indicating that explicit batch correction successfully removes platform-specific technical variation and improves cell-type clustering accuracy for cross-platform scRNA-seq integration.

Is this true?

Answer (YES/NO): NO